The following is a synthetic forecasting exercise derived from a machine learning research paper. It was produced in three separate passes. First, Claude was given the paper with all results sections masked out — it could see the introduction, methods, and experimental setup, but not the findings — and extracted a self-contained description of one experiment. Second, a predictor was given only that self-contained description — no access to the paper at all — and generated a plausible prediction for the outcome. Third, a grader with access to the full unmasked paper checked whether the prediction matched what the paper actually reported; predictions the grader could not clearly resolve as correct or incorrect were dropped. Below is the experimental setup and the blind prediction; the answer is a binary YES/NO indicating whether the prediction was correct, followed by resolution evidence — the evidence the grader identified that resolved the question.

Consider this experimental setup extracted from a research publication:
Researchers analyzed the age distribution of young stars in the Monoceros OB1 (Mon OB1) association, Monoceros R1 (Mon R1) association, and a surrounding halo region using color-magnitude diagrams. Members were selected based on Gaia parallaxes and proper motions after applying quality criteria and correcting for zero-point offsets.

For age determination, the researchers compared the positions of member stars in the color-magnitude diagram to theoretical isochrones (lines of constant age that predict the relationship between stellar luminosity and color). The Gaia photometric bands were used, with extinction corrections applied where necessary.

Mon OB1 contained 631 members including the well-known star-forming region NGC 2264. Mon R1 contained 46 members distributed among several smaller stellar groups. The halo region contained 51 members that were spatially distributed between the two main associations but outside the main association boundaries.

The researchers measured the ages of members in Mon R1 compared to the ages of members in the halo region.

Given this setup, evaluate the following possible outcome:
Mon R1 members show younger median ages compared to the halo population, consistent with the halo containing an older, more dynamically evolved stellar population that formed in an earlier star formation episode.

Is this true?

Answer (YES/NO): YES